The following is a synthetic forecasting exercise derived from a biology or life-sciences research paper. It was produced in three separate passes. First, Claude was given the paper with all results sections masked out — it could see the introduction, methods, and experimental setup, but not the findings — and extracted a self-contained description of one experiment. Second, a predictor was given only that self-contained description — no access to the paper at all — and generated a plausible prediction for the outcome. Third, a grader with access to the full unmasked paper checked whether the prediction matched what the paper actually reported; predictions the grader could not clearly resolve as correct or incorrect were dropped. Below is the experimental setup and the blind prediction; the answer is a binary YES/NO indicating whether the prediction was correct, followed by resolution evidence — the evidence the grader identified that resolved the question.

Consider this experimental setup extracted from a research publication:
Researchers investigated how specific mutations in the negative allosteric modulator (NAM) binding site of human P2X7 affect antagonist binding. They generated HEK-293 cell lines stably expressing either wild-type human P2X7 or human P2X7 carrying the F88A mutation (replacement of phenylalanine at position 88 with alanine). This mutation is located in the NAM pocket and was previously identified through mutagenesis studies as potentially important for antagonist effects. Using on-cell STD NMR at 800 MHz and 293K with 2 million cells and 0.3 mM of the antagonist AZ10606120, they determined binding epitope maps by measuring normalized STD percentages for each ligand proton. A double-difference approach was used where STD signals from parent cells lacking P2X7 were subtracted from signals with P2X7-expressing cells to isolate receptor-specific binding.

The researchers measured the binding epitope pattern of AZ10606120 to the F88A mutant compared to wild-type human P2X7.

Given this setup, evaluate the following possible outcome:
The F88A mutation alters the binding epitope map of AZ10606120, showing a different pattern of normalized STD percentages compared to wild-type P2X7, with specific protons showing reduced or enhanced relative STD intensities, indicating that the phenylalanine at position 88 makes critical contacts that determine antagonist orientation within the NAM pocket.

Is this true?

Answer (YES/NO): YES